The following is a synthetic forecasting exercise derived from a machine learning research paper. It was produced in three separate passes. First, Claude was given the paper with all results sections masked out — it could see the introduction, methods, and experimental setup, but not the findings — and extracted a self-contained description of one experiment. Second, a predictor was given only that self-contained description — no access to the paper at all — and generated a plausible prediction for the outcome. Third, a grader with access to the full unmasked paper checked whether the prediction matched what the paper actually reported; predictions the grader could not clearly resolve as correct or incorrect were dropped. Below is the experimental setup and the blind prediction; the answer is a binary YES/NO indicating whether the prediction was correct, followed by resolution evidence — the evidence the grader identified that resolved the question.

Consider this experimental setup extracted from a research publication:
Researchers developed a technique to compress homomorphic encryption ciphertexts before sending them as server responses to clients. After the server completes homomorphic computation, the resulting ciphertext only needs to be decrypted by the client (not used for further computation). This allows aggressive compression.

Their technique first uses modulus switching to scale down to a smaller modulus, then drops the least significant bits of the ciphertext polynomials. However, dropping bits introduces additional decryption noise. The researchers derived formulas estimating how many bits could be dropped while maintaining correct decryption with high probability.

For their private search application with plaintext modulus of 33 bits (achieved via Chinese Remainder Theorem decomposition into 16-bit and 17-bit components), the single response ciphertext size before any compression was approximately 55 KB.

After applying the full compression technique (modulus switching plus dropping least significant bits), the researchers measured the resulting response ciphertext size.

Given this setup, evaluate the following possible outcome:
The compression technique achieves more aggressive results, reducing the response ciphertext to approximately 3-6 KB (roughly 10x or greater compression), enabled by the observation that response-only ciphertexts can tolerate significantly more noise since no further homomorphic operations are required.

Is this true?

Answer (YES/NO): NO